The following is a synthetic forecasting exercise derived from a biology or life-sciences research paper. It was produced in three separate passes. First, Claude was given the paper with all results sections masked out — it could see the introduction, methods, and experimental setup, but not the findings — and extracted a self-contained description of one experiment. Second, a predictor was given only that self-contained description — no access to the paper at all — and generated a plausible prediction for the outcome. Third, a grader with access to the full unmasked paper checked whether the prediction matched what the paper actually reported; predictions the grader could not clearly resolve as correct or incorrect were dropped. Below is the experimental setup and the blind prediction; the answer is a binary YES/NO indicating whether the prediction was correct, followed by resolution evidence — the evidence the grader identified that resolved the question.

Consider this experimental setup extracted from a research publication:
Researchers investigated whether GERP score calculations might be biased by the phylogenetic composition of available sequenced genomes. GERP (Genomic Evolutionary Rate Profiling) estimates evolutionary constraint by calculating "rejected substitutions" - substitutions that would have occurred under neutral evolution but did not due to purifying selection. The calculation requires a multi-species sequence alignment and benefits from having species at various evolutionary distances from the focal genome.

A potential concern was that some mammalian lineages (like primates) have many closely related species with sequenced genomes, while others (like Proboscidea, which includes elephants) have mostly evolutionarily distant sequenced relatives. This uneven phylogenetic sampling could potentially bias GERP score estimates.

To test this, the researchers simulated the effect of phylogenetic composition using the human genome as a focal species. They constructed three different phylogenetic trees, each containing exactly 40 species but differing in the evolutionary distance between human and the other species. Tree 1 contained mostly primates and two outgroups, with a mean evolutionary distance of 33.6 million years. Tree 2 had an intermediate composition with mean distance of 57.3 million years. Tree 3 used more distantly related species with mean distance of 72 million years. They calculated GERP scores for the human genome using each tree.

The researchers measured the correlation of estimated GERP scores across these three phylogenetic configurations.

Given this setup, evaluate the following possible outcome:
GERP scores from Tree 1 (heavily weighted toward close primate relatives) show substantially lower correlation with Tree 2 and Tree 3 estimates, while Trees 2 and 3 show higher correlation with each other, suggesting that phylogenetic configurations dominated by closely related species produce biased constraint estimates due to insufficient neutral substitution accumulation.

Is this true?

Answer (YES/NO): NO